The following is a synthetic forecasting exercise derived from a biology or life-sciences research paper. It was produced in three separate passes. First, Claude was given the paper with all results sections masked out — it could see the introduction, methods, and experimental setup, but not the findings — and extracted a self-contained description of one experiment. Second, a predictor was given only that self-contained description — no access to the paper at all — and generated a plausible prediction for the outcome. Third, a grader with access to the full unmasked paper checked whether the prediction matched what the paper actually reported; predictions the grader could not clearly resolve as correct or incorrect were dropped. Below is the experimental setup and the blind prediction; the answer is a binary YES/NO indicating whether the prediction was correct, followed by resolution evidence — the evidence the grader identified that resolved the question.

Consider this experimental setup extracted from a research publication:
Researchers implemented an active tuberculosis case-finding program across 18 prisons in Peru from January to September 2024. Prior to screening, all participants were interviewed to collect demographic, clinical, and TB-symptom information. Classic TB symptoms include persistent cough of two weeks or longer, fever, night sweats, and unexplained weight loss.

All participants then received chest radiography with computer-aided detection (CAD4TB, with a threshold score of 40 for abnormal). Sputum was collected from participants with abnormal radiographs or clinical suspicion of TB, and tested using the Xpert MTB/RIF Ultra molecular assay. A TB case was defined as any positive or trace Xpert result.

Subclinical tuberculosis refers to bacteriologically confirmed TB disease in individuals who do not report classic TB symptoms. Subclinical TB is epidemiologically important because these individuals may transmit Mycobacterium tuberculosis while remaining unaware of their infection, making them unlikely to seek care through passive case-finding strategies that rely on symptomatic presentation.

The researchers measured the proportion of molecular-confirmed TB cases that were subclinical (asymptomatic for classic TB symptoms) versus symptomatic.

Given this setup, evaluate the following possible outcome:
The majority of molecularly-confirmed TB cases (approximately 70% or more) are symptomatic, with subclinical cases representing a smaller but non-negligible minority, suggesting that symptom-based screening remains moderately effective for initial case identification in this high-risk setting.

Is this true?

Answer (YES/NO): NO